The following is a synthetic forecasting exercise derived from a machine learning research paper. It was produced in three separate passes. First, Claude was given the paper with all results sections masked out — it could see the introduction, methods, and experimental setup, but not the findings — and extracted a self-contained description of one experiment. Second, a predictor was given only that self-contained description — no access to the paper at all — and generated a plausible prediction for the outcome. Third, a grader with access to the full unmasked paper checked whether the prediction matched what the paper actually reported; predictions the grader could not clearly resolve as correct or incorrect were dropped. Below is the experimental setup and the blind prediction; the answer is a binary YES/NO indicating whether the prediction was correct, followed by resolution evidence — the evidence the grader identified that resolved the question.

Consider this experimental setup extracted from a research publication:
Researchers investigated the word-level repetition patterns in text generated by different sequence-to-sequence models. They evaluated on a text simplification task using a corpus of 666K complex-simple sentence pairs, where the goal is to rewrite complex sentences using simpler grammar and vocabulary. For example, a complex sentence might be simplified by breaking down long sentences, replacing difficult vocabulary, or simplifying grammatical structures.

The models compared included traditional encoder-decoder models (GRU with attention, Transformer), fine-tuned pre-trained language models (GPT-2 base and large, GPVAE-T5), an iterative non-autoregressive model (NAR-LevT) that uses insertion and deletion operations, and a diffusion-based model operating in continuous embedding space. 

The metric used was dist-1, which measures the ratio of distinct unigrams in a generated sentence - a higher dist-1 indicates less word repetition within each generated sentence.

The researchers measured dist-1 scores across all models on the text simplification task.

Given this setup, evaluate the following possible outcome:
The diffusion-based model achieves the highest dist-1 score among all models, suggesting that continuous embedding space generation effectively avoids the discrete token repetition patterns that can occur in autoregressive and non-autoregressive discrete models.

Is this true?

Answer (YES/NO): NO